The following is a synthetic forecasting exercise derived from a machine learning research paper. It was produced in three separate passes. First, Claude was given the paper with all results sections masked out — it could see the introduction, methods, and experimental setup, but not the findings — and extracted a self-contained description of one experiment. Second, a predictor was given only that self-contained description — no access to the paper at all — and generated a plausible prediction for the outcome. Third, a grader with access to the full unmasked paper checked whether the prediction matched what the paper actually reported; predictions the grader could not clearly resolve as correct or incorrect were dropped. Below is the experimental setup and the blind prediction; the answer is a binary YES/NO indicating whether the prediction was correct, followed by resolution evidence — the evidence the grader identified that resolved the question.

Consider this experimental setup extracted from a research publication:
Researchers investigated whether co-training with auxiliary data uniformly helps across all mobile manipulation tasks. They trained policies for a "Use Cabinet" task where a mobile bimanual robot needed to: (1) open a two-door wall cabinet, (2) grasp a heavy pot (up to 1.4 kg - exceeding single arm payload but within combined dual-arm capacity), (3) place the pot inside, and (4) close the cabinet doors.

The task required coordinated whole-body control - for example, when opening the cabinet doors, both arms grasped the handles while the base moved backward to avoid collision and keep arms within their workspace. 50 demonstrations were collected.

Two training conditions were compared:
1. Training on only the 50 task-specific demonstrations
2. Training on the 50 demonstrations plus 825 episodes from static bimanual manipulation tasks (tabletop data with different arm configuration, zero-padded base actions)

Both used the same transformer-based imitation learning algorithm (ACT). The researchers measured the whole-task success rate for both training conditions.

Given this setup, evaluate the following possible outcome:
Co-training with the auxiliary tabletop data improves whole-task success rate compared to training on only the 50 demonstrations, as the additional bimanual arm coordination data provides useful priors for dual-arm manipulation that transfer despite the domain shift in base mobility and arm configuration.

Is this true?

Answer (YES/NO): NO